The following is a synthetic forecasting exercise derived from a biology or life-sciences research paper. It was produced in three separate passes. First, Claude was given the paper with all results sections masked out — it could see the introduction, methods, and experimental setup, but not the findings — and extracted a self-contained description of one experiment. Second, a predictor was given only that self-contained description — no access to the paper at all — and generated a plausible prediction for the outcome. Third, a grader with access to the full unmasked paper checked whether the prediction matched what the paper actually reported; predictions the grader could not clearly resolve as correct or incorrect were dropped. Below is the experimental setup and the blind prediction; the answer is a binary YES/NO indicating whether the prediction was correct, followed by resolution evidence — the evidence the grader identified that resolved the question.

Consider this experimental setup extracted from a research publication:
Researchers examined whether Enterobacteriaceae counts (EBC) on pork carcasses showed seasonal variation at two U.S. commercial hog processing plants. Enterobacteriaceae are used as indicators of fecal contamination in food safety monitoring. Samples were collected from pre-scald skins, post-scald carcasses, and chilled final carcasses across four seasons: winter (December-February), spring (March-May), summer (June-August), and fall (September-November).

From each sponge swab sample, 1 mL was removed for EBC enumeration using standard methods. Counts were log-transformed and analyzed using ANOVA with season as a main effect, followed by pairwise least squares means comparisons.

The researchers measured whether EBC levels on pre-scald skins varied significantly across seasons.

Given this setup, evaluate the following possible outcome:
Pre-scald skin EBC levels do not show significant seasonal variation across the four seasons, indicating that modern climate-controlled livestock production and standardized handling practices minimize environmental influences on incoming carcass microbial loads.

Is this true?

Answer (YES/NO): NO